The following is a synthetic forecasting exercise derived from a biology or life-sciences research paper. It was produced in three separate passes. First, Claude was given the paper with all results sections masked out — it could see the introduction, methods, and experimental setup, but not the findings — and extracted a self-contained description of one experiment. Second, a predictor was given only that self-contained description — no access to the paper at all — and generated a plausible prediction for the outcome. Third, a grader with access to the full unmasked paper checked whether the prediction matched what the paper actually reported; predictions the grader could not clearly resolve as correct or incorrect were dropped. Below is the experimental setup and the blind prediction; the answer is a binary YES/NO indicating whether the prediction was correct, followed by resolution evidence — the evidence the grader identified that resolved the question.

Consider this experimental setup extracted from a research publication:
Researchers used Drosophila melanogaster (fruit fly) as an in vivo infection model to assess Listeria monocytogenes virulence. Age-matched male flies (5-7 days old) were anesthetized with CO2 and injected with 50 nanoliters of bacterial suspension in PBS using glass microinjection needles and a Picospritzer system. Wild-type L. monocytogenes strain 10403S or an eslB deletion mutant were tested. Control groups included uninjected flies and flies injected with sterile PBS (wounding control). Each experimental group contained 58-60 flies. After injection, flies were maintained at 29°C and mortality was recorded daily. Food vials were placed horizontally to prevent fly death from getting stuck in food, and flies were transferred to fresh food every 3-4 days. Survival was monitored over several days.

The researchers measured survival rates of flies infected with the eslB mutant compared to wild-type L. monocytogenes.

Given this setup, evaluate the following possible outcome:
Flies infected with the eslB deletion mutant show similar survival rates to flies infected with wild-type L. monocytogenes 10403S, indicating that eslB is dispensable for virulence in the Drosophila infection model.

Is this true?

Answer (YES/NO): YES